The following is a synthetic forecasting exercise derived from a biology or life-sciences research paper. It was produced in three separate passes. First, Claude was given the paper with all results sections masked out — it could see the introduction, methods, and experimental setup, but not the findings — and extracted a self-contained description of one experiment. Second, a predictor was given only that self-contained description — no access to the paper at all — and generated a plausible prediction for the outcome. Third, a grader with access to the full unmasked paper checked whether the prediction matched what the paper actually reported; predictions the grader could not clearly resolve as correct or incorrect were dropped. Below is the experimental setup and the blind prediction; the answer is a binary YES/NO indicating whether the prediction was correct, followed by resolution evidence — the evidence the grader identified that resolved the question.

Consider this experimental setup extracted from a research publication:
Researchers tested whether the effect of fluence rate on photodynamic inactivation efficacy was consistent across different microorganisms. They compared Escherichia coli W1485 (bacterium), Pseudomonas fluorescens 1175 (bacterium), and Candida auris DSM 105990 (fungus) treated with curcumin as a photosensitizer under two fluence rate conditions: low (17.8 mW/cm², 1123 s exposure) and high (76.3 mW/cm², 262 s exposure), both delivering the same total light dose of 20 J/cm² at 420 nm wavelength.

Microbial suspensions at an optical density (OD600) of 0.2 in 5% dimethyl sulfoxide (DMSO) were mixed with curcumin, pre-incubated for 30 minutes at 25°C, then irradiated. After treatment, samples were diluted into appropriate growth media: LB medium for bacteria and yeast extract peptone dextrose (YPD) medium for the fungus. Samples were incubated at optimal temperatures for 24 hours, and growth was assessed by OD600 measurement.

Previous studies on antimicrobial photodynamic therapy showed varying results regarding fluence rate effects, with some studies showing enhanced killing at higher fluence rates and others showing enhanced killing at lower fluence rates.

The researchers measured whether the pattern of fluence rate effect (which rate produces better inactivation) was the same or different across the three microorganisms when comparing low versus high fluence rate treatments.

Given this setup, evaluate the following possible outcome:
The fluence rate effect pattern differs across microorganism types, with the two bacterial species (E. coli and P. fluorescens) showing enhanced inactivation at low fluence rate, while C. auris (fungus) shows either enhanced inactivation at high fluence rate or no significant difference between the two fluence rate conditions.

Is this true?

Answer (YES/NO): NO